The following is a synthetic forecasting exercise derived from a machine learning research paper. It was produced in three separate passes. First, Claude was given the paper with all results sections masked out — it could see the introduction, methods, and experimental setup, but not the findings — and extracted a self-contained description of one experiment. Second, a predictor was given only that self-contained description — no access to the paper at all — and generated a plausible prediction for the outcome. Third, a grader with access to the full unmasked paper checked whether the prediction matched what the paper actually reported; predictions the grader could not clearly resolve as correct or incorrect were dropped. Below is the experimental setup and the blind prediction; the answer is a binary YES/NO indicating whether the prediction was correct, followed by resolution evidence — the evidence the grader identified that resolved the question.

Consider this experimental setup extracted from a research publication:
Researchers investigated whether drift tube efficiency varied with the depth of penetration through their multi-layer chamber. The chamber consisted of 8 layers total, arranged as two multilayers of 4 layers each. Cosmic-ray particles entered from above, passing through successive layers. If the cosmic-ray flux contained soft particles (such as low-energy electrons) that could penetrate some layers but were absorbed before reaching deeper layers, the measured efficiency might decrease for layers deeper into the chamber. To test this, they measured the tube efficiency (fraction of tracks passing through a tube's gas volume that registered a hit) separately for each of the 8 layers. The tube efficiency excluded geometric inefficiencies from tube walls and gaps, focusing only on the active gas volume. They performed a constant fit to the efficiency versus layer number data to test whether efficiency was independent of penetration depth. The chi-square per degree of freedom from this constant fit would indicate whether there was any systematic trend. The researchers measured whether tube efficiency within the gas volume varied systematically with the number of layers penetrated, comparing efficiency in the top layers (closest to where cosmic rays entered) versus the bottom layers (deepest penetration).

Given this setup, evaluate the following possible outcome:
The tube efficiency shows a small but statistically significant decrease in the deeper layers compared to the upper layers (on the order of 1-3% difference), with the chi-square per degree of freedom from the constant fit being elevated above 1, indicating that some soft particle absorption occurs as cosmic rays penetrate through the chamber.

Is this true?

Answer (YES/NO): NO